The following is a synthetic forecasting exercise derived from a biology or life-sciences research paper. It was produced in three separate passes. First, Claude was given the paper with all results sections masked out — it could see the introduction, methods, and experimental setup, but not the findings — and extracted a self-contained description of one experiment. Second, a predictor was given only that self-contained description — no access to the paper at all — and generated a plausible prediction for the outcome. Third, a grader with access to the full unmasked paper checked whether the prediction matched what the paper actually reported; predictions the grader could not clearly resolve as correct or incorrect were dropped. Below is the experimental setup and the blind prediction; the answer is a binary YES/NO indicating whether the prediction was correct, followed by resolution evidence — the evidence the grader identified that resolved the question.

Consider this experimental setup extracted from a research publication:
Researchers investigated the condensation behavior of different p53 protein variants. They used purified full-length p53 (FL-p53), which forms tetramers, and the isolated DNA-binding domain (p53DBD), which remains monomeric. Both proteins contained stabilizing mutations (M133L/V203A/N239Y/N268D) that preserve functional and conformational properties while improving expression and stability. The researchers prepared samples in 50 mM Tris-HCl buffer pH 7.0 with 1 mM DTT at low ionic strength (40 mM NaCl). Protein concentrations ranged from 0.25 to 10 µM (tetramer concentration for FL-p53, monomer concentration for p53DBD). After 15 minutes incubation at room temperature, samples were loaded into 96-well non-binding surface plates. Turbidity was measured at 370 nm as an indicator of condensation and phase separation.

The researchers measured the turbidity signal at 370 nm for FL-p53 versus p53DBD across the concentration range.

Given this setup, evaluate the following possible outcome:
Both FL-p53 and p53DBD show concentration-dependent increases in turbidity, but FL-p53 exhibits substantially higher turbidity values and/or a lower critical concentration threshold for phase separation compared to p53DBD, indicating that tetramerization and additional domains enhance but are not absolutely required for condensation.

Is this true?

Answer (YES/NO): NO